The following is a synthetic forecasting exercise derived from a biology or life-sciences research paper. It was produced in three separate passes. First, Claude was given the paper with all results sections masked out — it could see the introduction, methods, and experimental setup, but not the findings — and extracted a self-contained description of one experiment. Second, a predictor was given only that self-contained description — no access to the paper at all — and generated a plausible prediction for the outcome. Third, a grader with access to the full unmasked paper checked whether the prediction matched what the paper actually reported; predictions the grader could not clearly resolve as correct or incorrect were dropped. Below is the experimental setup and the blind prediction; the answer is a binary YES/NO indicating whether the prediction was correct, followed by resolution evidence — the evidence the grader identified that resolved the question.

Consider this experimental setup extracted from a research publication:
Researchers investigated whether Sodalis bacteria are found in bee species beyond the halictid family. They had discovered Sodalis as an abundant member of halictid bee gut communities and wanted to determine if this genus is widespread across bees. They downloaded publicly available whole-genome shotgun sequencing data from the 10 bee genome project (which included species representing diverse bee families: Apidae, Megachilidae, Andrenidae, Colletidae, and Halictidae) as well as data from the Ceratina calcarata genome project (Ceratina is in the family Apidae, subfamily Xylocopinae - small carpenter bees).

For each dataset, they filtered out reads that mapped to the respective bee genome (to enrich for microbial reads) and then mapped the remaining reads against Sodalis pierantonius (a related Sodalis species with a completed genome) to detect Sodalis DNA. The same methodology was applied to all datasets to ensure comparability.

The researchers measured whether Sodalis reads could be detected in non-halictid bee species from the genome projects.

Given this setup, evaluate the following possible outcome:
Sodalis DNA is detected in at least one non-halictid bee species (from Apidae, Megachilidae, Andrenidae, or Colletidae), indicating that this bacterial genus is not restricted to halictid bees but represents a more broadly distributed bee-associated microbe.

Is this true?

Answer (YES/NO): YES